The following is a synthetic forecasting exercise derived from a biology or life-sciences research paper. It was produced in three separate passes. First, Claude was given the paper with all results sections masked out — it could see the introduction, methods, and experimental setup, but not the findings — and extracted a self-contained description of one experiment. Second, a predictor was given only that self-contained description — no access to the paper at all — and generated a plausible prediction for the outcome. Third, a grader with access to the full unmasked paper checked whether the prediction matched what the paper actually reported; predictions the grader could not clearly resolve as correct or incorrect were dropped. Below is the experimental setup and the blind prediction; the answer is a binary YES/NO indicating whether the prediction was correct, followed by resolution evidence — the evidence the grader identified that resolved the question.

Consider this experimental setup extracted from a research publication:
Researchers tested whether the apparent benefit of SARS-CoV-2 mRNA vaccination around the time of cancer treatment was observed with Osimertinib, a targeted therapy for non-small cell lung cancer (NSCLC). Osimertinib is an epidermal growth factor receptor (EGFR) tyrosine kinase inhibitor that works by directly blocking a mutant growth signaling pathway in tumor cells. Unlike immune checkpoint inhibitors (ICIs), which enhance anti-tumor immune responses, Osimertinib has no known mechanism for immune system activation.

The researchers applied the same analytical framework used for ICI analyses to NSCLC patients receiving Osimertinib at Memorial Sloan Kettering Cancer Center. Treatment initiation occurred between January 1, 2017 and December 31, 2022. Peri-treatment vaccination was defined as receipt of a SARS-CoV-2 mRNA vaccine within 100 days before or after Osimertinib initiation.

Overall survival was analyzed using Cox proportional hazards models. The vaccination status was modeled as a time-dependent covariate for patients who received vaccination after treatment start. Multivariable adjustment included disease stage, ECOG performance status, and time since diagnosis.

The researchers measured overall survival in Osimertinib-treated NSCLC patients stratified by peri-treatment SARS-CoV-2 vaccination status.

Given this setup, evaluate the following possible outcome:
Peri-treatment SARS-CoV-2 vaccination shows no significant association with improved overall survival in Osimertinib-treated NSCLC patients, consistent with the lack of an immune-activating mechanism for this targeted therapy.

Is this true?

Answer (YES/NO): NO